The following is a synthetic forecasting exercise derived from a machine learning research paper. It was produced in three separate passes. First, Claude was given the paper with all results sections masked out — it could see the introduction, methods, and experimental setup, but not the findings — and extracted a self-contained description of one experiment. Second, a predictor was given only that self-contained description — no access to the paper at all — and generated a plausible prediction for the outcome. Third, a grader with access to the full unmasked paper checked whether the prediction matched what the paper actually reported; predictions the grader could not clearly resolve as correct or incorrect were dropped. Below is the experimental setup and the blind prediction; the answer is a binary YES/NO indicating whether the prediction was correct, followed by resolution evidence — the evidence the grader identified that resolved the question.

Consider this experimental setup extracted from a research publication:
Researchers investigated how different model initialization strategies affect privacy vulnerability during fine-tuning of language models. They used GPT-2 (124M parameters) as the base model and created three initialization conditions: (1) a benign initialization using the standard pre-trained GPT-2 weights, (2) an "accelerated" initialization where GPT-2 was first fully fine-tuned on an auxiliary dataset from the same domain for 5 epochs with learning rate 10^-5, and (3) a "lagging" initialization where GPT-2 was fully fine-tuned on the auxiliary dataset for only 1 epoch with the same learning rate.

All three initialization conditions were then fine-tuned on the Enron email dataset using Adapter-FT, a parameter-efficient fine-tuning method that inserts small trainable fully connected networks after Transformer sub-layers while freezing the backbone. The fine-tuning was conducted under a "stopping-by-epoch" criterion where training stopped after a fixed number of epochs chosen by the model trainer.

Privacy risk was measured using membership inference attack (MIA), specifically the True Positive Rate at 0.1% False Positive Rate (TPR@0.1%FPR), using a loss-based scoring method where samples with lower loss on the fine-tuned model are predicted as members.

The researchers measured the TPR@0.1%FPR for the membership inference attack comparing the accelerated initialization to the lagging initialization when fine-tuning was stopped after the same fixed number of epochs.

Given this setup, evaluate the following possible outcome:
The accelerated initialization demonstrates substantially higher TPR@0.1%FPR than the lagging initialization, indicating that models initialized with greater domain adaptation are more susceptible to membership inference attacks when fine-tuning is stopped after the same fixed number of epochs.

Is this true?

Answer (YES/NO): YES